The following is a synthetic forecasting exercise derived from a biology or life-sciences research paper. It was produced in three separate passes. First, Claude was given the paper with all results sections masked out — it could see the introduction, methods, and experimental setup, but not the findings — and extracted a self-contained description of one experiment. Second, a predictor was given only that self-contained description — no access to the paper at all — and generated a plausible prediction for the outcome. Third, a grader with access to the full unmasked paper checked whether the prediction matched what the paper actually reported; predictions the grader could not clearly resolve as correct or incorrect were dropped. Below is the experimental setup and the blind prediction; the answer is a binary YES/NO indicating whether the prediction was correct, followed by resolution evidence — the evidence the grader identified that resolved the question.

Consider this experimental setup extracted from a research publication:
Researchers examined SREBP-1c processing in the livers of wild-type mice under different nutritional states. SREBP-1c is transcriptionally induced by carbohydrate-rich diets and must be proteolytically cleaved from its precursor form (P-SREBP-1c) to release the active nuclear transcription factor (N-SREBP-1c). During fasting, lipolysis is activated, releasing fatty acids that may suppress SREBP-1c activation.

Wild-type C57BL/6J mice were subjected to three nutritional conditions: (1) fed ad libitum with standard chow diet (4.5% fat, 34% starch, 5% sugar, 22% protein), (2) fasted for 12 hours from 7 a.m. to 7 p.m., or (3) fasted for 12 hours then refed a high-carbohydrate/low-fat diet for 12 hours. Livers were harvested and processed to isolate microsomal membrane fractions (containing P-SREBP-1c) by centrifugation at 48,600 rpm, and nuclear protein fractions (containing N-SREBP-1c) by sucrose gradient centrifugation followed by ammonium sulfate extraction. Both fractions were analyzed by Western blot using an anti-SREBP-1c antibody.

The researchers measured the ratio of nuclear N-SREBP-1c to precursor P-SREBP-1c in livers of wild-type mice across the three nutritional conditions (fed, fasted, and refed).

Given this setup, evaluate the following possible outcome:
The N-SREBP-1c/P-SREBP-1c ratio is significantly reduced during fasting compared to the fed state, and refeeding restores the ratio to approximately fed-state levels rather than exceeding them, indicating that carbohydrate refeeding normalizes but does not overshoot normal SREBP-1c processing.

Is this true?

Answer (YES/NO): NO